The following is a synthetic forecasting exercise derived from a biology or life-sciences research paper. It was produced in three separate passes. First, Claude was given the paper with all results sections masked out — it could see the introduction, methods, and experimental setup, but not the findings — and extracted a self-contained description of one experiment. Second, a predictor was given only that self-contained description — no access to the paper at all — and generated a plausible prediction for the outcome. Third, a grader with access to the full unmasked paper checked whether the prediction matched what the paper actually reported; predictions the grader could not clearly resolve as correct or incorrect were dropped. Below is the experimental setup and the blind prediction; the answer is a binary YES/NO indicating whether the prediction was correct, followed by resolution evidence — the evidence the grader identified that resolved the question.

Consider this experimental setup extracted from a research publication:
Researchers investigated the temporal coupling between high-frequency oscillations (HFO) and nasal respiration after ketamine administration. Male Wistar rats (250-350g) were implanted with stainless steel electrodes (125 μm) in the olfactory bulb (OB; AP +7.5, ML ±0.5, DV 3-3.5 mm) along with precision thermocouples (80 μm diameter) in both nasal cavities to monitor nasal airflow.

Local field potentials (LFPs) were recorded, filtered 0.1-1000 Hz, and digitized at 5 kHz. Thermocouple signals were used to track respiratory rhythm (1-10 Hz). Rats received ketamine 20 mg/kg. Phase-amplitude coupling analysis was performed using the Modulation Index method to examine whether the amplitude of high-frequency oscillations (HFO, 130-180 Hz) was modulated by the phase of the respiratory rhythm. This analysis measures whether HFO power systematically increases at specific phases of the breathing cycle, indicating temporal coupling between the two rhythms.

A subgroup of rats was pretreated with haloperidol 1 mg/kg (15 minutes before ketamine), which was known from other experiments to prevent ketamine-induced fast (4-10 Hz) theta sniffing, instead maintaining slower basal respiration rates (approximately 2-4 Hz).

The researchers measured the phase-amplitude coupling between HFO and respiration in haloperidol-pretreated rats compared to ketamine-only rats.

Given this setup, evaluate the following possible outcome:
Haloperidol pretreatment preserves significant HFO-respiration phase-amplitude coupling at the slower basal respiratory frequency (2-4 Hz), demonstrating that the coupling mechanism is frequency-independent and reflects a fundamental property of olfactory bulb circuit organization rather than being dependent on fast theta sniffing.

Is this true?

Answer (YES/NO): YES